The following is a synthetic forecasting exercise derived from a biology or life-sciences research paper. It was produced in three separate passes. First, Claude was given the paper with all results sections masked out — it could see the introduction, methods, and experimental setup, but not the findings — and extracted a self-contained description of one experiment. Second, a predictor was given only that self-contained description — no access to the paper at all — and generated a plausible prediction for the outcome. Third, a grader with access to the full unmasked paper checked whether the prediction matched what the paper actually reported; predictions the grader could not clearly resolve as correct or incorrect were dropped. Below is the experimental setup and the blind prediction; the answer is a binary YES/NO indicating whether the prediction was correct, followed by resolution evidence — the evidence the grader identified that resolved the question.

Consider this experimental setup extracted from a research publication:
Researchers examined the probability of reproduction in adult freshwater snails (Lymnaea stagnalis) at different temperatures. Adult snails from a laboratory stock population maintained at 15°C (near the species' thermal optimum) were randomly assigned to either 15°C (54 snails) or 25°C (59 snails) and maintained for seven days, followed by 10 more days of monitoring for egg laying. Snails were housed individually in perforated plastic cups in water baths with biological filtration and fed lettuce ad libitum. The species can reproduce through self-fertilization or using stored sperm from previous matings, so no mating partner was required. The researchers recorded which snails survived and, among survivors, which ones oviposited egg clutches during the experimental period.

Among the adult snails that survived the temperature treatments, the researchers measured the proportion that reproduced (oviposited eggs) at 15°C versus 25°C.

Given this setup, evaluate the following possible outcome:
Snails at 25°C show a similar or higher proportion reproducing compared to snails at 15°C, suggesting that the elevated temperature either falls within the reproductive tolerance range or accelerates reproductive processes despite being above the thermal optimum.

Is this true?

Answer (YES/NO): YES